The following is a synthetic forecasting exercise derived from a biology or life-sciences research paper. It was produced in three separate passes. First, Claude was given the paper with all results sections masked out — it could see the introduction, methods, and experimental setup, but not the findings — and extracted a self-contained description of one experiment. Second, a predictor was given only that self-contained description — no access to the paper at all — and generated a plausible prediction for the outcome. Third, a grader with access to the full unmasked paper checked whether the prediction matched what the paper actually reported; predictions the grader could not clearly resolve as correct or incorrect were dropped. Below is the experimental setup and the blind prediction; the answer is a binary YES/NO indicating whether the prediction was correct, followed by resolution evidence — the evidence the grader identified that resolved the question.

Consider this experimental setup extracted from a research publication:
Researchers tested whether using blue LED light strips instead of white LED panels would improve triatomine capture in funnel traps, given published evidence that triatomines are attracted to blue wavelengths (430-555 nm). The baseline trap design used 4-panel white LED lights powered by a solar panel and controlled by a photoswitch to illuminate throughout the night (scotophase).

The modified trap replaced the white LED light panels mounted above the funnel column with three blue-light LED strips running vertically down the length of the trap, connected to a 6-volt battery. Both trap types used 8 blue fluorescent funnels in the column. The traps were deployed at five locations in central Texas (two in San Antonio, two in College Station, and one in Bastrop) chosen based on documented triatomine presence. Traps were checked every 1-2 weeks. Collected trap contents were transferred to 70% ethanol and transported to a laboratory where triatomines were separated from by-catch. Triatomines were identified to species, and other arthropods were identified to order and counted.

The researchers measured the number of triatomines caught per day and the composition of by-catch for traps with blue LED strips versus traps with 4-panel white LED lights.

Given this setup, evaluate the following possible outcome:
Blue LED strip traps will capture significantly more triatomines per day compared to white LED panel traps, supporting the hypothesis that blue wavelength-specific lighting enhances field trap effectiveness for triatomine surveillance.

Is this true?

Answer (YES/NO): NO